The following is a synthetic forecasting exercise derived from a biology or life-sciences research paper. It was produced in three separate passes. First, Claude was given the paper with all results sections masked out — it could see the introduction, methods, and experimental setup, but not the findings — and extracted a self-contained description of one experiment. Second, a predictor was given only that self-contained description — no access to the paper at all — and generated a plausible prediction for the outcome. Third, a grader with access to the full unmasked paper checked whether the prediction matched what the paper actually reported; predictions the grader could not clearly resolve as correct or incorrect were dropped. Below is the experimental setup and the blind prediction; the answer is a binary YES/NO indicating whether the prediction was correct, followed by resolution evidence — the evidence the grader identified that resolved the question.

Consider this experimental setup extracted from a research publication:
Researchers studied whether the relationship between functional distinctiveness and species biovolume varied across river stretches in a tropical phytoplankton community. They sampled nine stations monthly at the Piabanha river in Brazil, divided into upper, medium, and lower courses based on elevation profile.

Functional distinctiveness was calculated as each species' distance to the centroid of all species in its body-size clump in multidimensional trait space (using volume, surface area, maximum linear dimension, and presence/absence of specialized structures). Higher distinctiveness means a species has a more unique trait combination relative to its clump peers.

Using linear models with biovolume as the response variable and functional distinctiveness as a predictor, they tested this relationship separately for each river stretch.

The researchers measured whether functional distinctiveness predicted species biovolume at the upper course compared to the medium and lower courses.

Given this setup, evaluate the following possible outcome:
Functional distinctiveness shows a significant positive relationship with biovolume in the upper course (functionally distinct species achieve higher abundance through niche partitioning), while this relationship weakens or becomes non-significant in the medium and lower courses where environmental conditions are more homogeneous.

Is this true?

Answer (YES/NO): YES